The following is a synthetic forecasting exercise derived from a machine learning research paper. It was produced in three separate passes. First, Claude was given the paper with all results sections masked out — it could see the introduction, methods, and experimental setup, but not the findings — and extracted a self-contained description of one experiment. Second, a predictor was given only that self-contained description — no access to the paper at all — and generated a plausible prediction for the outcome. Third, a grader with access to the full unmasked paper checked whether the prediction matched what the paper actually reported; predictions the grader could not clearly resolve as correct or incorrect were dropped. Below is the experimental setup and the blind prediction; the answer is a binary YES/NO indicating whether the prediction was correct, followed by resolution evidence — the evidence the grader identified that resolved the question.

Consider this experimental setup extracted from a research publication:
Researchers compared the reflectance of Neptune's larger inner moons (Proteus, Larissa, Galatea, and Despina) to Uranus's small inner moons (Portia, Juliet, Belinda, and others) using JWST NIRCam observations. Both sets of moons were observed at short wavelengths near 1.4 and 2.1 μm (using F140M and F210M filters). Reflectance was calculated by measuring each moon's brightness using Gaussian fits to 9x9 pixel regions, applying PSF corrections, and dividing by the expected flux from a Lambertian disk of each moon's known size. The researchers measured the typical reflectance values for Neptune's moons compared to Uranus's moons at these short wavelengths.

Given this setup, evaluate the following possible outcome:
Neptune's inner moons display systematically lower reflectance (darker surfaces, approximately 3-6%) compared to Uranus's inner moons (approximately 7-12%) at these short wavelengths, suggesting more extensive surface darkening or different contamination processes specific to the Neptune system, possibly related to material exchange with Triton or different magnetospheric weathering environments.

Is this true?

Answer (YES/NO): NO